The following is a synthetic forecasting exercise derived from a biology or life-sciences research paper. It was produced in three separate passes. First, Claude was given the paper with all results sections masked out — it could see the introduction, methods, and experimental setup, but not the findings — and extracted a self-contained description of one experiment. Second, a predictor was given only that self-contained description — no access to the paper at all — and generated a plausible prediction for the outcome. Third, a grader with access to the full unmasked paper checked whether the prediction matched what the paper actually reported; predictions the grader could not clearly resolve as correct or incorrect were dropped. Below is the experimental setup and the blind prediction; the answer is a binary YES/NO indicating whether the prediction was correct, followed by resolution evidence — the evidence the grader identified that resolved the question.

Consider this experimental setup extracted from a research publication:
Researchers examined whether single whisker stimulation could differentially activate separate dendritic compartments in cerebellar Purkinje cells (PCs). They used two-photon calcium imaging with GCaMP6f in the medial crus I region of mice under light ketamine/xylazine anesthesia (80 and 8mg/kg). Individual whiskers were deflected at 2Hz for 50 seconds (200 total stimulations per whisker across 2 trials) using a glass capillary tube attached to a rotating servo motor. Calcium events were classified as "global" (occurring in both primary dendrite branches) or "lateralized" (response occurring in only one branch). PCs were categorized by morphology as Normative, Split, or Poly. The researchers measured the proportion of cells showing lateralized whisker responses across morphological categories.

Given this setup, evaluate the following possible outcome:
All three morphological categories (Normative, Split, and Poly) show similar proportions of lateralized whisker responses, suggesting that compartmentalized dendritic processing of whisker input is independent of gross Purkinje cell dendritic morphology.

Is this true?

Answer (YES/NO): NO